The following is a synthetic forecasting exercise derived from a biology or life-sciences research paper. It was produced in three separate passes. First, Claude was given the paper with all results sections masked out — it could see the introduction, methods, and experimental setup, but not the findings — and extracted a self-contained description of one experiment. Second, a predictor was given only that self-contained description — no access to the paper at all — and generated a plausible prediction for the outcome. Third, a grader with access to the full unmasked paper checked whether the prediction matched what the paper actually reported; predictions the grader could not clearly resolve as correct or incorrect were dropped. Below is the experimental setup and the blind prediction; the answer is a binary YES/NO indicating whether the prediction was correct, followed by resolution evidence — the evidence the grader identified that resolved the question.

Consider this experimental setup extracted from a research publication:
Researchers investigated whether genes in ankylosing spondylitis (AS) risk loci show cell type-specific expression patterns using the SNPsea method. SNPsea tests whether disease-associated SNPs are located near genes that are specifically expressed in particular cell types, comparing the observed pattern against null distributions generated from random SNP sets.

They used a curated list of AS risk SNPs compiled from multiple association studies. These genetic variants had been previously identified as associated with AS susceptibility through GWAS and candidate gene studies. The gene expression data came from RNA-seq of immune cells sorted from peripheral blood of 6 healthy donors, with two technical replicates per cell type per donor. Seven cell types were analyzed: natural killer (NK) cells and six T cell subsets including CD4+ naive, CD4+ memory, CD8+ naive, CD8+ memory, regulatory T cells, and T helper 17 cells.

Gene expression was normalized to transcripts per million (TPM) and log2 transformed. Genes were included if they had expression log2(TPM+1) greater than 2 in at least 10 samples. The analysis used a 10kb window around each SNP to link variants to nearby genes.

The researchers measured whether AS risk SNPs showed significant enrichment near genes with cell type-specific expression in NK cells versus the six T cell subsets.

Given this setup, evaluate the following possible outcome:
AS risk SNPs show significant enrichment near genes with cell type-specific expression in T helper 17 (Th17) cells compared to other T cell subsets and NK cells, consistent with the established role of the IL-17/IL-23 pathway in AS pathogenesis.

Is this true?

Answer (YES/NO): NO